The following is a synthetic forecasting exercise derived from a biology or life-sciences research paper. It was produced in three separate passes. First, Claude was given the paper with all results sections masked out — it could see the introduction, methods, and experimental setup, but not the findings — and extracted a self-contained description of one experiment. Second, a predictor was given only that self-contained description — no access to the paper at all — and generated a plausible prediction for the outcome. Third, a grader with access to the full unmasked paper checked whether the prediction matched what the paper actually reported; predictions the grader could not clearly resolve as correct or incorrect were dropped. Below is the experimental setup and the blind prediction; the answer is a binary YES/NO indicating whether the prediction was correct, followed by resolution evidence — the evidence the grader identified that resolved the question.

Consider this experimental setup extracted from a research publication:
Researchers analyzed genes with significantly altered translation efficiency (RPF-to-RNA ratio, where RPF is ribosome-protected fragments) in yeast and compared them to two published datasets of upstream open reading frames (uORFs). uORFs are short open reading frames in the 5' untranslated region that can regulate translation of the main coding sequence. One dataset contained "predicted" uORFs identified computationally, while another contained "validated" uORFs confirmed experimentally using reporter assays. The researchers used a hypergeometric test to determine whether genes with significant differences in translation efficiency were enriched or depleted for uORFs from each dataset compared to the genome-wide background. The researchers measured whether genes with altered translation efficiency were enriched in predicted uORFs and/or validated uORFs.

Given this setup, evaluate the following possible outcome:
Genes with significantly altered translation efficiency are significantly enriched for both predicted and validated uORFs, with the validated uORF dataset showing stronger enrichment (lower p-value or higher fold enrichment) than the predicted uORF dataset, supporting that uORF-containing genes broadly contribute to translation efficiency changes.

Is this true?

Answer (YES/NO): NO